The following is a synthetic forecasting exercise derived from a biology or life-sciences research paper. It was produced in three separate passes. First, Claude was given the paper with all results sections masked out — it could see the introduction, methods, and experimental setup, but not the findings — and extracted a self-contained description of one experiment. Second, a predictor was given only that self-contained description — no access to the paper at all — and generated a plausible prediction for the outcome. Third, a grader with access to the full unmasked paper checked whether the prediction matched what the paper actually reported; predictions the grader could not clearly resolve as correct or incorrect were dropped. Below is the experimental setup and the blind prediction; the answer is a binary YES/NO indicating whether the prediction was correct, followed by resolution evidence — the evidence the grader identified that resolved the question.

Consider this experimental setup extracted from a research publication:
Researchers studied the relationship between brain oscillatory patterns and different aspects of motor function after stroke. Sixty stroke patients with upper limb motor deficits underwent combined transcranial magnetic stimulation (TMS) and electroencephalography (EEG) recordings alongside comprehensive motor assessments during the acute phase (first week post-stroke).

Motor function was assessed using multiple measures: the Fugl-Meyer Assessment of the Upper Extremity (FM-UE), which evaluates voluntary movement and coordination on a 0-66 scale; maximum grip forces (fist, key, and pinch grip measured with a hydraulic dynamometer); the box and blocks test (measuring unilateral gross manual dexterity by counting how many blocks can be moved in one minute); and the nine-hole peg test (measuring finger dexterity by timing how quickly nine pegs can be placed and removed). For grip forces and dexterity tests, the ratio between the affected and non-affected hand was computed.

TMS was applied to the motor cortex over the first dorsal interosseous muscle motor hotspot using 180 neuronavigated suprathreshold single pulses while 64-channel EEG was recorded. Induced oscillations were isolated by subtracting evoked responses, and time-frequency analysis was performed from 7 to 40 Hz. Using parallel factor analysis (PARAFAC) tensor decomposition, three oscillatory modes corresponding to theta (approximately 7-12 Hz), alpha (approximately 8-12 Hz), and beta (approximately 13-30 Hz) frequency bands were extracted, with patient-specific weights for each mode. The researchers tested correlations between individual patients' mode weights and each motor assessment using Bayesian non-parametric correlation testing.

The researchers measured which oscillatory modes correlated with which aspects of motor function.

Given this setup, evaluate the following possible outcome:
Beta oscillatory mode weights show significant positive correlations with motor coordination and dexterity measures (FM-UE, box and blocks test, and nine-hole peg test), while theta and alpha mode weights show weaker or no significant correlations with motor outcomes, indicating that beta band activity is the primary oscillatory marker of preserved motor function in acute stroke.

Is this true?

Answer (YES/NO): NO